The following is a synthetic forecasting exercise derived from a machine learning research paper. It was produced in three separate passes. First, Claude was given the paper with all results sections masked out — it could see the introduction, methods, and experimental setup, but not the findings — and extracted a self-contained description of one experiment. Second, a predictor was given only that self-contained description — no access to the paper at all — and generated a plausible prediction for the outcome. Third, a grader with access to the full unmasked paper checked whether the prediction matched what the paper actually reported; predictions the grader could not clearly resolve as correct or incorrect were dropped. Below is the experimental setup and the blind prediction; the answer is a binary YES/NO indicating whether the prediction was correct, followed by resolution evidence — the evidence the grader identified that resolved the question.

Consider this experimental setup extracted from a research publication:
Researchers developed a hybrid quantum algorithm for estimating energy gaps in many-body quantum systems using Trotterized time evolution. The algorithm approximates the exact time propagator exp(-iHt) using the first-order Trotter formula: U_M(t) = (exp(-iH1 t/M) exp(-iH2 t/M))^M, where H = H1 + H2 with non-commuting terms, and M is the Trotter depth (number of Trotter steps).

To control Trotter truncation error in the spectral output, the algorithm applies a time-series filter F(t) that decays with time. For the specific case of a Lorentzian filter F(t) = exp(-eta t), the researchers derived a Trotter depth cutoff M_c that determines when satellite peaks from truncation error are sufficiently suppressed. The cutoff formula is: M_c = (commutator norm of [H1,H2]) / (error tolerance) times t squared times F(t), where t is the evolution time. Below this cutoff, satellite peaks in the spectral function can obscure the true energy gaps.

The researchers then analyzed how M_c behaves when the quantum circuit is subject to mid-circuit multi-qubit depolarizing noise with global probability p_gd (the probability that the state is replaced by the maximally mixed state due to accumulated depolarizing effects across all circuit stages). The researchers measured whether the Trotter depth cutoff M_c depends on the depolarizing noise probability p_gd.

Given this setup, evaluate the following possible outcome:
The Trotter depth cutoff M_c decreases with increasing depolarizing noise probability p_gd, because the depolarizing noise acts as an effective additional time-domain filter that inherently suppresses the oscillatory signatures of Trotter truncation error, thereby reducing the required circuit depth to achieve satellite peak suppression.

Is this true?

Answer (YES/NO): NO